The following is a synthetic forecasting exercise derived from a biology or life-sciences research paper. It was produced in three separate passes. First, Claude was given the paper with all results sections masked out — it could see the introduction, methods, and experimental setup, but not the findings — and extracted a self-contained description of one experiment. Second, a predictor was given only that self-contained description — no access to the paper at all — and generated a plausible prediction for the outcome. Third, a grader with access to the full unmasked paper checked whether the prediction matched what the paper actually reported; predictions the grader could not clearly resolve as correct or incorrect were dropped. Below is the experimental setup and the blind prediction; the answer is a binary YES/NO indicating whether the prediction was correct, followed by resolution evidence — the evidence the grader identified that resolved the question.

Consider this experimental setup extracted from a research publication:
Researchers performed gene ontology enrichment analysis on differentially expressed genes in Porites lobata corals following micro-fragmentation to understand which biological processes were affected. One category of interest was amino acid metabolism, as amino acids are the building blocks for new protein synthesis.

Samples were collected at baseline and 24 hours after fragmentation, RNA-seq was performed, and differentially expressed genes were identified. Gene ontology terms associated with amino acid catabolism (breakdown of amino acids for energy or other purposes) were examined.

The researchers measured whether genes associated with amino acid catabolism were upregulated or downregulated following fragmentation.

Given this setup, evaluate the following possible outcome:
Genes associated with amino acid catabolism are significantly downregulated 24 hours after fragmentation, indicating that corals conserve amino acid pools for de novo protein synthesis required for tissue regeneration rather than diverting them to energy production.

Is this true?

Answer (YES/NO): YES